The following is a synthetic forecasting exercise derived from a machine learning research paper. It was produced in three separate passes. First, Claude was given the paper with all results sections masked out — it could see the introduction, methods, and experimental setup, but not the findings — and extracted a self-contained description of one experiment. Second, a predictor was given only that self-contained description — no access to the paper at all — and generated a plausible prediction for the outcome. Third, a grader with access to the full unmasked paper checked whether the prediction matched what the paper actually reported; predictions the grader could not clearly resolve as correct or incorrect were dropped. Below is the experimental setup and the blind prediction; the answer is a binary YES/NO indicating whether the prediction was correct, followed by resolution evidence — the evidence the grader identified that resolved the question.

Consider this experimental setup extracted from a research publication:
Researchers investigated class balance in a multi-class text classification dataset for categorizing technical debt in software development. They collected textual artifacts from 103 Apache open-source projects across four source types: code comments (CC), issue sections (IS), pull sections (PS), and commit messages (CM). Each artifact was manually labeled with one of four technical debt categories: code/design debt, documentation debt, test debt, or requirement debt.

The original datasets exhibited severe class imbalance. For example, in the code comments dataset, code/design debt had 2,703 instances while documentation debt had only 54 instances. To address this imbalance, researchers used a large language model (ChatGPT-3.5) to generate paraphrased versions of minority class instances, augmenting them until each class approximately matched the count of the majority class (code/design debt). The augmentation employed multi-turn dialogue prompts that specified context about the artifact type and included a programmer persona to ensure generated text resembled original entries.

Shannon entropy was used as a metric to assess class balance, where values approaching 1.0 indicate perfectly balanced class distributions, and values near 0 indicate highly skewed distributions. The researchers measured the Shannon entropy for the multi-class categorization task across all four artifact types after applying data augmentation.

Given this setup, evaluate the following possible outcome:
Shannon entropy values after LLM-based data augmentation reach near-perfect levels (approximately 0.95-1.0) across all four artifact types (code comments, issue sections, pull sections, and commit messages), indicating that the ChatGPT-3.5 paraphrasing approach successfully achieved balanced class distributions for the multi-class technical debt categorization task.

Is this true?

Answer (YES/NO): YES